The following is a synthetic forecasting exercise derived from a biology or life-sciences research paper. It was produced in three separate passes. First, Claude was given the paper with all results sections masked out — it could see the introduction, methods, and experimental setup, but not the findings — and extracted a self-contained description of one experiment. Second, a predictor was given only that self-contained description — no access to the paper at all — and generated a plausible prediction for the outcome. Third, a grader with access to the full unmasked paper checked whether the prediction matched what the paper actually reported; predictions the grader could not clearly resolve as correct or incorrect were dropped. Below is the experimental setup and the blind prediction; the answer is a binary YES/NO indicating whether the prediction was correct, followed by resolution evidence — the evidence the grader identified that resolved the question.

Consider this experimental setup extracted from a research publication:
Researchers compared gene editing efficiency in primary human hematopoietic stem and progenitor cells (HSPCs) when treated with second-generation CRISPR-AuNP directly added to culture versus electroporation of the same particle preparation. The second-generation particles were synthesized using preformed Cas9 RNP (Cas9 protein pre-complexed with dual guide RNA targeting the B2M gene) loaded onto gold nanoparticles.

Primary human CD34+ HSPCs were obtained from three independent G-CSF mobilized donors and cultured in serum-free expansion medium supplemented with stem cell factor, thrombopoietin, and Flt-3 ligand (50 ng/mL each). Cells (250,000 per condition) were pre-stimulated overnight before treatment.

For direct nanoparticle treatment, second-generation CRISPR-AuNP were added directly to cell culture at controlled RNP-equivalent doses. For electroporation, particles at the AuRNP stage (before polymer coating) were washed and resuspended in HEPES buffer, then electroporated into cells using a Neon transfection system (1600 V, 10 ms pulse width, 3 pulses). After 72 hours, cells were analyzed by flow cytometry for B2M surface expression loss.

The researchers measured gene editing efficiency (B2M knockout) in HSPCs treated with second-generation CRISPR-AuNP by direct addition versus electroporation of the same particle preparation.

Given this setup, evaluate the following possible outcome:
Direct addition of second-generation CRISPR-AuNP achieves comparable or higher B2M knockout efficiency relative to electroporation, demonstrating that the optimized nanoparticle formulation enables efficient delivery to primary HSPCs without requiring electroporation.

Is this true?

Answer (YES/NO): NO